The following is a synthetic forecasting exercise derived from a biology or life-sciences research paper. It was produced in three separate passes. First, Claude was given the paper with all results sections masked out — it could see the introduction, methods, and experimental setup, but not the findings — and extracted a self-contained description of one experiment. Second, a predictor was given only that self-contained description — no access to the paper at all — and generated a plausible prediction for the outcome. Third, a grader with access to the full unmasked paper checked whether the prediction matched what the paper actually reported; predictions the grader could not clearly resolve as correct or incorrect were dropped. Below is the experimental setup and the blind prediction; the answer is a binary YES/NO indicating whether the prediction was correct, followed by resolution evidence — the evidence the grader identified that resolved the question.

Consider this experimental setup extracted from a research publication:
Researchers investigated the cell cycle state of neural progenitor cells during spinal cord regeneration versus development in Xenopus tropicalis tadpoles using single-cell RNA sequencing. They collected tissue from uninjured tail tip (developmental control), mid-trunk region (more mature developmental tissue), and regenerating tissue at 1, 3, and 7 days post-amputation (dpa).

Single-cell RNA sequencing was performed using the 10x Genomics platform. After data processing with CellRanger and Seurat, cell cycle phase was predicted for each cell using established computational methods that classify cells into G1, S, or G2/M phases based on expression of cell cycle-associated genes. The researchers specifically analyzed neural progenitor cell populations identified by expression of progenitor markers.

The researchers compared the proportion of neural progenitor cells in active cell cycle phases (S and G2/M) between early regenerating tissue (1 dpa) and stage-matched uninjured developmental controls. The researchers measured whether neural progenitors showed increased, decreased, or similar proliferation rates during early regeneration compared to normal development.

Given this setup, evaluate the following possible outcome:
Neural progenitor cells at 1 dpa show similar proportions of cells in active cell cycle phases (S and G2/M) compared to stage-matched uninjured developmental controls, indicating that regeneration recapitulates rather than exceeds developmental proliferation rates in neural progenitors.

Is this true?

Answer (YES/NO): NO